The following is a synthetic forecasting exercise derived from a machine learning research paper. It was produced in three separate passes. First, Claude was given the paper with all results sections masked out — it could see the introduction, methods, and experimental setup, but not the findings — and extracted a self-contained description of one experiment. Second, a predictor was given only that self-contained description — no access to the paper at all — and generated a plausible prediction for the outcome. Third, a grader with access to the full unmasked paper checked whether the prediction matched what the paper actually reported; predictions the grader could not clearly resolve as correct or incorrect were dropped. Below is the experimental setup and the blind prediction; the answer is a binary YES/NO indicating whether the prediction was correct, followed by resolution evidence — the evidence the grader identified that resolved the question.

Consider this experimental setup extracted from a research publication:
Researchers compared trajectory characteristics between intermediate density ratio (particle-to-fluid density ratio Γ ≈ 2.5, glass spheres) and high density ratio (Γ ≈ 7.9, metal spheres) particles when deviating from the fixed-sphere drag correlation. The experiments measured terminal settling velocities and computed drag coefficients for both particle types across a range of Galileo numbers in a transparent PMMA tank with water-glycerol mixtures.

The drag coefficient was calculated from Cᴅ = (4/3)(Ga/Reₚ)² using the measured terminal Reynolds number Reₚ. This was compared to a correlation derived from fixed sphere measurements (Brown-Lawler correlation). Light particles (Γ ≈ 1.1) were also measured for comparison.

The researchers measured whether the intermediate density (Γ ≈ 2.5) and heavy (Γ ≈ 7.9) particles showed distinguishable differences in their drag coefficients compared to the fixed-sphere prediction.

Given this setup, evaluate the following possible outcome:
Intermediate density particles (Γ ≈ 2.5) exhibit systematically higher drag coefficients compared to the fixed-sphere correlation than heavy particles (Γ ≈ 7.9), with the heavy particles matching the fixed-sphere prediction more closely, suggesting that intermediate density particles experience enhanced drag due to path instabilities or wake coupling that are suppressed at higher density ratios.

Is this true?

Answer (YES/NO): NO